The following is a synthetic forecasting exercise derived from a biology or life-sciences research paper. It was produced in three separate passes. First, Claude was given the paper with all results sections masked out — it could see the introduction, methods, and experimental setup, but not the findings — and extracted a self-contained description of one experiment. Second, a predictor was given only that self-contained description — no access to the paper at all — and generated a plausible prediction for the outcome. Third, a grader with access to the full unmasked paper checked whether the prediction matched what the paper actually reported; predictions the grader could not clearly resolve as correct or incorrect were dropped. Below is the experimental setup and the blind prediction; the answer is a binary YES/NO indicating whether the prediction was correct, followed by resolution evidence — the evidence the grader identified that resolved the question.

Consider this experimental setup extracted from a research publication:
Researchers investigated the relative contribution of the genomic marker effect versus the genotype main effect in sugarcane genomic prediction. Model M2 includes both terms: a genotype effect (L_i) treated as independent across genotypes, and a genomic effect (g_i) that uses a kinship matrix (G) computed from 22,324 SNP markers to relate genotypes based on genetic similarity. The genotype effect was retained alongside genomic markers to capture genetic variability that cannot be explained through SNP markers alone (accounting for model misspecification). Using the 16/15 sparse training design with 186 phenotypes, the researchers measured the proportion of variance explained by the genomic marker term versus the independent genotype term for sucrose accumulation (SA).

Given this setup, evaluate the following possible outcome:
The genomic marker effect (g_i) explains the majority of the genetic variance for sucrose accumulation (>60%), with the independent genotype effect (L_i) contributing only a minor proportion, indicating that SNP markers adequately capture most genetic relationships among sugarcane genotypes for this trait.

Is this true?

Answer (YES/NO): NO